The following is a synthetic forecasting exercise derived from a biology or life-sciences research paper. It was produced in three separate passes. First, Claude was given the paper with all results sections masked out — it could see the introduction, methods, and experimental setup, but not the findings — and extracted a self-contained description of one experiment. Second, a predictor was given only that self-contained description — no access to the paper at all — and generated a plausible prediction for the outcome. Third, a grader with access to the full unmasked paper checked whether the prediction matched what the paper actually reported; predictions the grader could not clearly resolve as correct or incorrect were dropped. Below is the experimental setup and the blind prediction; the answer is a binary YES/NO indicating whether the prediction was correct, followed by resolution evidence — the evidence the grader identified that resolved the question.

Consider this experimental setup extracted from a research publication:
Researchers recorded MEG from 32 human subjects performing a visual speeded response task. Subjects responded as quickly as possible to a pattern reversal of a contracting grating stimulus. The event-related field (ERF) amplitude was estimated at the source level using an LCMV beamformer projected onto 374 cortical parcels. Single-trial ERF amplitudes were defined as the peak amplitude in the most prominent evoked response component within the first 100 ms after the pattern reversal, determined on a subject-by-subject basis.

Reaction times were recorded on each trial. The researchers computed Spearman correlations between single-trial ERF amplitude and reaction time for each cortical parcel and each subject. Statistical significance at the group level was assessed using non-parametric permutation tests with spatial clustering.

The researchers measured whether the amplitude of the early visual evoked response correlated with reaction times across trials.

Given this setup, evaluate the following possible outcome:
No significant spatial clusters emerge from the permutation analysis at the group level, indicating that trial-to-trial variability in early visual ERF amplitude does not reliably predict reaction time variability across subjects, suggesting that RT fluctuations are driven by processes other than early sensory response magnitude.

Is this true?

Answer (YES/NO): NO